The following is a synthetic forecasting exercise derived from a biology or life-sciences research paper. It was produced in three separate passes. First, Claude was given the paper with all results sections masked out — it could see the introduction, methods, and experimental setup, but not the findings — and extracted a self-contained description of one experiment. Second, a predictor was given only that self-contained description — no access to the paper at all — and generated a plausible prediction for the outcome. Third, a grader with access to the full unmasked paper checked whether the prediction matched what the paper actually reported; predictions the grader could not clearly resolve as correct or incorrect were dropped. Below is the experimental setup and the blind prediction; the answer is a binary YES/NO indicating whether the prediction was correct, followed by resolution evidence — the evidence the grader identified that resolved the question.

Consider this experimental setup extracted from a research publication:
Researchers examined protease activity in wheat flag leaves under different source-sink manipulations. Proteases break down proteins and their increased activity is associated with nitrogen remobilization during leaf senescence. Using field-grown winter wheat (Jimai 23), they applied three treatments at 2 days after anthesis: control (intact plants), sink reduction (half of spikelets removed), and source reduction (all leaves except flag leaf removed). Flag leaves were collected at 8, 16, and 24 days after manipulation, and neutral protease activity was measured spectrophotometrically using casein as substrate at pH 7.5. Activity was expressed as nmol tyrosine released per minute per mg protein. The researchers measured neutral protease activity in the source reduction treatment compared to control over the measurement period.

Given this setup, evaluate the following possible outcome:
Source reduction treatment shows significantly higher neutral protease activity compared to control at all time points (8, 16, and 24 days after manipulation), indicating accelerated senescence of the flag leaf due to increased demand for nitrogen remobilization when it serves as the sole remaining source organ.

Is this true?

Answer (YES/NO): NO